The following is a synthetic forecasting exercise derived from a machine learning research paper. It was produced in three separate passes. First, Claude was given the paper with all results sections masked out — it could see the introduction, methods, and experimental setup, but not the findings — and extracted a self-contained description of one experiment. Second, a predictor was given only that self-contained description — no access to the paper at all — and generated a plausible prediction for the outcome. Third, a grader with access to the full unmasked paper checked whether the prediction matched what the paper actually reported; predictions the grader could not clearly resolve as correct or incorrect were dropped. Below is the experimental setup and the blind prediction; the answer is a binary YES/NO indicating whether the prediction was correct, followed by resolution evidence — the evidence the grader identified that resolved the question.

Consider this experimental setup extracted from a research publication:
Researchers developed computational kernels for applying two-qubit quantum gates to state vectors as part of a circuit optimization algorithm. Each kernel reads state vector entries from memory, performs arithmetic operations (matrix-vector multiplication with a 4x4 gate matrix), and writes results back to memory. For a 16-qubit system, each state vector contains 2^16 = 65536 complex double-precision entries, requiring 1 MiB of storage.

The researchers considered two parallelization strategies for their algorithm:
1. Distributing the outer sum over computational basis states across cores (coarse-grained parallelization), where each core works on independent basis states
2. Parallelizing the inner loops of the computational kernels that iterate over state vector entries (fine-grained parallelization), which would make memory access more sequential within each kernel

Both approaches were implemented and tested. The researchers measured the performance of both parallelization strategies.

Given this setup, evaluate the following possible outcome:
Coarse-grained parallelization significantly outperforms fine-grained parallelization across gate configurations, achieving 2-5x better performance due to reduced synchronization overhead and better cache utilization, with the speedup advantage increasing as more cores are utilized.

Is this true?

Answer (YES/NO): NO